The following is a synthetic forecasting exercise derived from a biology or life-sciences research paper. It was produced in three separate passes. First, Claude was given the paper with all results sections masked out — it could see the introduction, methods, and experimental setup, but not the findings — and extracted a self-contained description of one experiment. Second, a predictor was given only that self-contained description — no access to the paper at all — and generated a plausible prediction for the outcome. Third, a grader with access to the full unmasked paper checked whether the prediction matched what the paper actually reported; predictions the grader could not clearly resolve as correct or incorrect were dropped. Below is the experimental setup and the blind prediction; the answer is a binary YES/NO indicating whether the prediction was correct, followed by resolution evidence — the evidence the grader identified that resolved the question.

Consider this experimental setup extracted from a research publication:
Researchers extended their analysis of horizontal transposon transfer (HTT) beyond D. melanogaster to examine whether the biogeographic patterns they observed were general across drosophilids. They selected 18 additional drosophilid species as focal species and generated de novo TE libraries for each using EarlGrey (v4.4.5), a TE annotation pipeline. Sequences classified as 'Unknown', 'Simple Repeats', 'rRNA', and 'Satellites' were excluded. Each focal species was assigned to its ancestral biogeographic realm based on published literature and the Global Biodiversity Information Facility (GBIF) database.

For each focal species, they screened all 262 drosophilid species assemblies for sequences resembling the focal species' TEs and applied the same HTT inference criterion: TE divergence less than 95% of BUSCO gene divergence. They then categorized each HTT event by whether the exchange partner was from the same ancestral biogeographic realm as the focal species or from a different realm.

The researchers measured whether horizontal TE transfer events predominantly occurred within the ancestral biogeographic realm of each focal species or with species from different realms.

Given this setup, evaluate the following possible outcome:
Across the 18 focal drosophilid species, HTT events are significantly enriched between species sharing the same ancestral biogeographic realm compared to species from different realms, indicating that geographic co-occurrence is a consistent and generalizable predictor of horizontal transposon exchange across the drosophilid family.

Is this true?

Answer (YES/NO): YES